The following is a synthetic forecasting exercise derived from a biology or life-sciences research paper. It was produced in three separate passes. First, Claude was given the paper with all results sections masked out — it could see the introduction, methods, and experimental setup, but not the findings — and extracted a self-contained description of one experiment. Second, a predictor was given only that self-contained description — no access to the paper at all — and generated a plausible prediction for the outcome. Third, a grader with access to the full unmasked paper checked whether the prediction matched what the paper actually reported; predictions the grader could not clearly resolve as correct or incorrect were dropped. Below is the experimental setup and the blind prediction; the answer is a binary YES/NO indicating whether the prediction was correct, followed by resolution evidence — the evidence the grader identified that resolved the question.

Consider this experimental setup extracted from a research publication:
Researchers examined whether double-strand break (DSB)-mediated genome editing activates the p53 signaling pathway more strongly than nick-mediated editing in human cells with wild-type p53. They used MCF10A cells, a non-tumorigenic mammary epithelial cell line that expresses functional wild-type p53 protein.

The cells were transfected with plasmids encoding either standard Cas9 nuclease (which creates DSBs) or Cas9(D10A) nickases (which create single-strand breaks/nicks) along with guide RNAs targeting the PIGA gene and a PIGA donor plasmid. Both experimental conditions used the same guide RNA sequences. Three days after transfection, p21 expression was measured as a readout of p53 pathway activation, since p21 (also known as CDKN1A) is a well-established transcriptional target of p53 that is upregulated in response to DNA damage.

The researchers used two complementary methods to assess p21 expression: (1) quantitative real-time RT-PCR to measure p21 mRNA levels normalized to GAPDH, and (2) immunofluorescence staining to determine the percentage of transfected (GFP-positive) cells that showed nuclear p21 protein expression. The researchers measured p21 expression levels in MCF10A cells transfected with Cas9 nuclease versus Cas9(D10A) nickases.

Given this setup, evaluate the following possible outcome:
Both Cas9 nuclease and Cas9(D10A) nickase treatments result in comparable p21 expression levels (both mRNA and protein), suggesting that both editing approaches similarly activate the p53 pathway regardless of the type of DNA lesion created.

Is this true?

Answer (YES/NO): NO